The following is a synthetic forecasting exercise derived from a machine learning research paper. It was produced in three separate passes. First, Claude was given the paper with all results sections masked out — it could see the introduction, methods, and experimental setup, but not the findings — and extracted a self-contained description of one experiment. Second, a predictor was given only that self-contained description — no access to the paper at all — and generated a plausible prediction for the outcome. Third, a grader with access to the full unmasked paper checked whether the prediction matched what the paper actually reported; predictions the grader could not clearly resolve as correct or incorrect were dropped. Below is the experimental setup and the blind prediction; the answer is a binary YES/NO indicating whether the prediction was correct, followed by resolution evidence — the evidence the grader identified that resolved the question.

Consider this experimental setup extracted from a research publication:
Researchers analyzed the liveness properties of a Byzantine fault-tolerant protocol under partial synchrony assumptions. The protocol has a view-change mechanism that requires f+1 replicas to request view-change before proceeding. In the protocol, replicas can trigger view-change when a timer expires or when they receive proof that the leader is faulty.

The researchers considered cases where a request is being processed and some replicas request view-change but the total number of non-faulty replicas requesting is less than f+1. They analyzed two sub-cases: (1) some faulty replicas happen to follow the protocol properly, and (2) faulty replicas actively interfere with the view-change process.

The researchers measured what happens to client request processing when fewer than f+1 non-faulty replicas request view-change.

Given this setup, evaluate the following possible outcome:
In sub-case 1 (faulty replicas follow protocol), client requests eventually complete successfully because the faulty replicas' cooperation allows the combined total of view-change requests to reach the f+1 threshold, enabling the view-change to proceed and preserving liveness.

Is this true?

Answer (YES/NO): NO